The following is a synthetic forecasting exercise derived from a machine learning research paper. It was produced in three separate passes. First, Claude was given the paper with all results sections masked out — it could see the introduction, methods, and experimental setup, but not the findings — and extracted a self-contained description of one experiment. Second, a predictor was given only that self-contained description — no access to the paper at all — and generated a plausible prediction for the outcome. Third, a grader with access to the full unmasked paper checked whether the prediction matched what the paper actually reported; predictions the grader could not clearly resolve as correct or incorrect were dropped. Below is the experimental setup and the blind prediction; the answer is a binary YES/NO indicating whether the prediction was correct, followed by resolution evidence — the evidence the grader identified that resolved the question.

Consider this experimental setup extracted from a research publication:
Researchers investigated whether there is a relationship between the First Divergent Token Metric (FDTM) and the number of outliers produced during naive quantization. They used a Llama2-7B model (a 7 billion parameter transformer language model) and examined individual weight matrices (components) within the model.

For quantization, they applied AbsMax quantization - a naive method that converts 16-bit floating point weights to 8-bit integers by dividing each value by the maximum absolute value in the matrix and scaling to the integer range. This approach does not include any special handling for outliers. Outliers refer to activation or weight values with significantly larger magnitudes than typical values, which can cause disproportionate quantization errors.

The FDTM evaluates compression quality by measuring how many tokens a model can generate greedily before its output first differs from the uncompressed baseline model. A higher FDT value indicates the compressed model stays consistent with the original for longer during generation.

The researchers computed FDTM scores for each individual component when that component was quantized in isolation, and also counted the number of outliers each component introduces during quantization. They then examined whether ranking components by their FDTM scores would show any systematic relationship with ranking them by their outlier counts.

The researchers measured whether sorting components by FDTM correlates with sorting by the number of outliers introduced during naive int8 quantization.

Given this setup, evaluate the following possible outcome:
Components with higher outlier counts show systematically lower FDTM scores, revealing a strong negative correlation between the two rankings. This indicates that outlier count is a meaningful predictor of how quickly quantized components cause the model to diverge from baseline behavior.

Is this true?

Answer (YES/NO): NO